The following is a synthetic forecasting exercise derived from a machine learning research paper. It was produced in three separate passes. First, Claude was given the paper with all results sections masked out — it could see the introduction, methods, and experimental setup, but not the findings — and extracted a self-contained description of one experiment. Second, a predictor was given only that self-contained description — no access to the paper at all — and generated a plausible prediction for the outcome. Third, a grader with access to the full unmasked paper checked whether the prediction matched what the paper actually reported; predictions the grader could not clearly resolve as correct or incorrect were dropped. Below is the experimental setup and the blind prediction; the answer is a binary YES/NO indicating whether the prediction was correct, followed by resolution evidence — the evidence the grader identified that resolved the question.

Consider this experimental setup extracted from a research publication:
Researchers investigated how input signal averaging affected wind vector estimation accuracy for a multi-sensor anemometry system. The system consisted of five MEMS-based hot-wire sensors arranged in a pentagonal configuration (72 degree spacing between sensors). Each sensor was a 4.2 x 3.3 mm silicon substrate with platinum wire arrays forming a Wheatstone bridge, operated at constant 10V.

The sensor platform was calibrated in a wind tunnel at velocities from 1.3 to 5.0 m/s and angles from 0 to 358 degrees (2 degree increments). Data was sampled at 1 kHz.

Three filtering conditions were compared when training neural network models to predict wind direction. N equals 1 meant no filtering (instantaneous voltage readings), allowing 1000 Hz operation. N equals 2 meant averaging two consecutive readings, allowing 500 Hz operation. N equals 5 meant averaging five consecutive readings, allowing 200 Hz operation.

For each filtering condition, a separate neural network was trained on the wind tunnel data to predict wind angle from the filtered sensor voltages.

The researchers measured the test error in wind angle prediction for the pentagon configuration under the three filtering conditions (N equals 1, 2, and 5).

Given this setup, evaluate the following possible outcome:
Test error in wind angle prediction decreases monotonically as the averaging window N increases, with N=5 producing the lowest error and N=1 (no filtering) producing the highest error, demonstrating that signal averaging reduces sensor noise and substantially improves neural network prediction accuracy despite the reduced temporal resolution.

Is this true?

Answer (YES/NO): NO